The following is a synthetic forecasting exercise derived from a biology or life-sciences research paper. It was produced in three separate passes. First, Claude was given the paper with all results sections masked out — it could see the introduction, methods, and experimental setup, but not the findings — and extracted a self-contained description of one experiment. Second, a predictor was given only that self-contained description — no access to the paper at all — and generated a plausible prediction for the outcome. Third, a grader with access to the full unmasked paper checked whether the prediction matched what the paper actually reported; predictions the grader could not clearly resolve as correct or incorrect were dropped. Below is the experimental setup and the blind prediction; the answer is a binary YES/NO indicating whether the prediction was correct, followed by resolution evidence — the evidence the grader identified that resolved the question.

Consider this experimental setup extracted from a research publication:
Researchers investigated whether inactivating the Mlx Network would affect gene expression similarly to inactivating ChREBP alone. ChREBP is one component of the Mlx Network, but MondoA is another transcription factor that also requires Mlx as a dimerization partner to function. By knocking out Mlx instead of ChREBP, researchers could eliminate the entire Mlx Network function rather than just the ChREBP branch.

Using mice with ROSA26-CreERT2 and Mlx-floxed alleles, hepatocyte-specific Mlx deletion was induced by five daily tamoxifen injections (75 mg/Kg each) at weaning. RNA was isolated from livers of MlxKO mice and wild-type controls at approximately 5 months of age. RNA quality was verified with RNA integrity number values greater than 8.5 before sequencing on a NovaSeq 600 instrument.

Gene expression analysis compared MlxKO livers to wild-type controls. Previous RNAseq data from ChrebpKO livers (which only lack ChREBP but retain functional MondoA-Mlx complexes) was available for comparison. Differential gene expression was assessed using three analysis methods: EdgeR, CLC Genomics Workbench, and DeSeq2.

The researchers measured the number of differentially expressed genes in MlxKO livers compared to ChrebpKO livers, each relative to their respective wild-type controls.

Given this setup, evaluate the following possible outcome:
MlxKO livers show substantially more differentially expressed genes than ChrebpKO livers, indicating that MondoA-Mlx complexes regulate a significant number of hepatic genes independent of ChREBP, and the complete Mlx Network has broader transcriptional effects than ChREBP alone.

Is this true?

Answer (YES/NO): YES